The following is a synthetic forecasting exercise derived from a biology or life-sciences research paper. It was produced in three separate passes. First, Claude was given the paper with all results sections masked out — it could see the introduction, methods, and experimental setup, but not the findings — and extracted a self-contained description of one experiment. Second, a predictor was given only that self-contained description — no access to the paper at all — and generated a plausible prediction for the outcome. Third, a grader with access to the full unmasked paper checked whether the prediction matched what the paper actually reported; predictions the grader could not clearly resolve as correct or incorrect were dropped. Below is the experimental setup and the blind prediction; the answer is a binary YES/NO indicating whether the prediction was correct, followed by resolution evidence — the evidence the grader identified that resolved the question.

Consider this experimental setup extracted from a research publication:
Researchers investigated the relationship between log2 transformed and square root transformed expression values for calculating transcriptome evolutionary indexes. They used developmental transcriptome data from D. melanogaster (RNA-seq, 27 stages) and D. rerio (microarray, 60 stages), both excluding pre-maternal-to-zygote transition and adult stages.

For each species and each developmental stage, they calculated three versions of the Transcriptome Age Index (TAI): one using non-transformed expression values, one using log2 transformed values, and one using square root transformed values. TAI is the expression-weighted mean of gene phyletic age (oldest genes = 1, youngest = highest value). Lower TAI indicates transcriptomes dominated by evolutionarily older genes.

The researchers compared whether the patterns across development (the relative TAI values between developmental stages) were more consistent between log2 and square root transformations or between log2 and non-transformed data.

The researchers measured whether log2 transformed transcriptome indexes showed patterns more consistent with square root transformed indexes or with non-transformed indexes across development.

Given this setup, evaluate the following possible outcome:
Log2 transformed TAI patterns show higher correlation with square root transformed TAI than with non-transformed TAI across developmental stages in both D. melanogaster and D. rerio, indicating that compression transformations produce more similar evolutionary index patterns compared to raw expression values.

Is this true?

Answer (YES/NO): YES